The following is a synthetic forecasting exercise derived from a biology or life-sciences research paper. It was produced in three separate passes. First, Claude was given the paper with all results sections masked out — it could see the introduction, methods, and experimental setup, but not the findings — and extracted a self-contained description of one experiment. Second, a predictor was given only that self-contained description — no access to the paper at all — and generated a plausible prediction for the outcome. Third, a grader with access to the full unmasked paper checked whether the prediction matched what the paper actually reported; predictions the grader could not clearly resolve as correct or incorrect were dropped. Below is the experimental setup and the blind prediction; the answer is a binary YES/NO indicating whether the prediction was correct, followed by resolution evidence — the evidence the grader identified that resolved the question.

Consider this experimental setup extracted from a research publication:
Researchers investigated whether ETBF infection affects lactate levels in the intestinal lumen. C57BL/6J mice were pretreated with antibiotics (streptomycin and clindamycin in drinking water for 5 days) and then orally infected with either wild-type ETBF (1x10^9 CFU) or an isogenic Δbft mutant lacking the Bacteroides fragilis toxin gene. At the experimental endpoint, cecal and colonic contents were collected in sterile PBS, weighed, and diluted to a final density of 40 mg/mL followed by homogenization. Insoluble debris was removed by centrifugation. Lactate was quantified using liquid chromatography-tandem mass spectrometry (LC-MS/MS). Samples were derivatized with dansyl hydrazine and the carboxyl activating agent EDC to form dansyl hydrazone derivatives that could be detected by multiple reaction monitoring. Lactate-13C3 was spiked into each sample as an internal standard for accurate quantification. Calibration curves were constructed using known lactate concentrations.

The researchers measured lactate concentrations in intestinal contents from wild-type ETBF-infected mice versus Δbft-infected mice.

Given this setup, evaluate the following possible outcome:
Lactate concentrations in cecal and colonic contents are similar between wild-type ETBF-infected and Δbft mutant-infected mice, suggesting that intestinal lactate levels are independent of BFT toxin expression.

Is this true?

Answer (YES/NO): NO